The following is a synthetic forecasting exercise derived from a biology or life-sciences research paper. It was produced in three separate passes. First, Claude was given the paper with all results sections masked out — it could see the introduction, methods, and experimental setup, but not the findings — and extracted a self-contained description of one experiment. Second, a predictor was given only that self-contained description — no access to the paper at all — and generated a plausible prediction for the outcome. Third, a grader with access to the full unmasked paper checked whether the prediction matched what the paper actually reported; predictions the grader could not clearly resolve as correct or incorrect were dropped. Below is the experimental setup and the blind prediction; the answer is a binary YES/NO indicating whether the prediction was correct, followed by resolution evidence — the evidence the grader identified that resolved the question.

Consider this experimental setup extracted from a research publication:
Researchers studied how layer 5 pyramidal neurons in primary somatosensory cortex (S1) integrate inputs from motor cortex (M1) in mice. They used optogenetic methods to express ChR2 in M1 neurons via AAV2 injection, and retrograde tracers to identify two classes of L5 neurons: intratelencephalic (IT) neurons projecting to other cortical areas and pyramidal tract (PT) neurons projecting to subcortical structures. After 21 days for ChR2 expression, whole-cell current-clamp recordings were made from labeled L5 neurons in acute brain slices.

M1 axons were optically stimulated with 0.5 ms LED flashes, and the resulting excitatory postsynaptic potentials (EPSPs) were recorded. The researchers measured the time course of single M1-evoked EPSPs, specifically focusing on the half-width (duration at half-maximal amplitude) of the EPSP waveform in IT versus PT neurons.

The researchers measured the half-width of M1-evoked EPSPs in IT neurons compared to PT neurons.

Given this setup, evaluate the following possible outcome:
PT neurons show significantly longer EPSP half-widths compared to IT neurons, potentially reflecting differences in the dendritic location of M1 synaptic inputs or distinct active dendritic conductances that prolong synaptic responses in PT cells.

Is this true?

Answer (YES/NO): NO